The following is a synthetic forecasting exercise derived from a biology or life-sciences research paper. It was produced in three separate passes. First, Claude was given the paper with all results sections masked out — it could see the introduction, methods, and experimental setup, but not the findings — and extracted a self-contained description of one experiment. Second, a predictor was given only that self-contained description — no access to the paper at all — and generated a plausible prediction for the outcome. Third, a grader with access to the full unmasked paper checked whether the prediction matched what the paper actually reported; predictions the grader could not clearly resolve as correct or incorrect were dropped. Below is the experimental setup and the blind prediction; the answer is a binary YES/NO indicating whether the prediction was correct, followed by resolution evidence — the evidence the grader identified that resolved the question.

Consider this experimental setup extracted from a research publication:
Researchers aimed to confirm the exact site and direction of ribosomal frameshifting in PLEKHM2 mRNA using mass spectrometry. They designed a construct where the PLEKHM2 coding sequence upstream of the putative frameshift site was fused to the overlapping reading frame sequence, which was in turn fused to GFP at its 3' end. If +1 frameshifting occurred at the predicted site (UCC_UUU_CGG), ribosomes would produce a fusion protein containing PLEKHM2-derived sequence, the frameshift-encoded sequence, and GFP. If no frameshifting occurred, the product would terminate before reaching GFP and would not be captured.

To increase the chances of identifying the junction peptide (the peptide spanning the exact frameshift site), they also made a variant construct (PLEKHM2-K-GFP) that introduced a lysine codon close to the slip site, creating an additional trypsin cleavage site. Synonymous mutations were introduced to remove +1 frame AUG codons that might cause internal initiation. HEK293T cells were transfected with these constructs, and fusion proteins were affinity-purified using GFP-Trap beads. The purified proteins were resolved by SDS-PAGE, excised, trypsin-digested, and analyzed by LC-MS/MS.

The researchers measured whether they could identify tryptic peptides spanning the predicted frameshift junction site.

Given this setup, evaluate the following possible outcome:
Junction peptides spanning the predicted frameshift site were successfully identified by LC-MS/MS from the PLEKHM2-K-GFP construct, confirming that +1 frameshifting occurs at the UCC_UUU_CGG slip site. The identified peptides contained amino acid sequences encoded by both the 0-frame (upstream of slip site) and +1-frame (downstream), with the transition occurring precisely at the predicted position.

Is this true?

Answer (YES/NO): YES